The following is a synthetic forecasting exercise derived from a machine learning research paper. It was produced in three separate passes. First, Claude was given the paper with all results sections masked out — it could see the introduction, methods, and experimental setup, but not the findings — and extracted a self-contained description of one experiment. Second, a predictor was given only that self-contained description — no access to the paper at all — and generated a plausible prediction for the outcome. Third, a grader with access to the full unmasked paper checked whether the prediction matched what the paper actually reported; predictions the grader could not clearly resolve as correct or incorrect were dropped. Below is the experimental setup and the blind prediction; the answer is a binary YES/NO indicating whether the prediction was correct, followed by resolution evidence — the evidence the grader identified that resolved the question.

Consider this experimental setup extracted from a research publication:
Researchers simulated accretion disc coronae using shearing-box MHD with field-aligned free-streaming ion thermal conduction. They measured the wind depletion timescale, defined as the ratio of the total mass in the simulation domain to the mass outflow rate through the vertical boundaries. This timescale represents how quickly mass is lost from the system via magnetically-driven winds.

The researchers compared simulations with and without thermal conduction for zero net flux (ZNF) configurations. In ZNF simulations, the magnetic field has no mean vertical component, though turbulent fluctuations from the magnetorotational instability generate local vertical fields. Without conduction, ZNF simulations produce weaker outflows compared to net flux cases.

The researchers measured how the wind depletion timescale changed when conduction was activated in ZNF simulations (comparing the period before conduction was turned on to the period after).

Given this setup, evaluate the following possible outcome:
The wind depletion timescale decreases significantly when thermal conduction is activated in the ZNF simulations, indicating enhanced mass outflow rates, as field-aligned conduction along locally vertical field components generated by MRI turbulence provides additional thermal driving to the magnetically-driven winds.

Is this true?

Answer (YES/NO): NO